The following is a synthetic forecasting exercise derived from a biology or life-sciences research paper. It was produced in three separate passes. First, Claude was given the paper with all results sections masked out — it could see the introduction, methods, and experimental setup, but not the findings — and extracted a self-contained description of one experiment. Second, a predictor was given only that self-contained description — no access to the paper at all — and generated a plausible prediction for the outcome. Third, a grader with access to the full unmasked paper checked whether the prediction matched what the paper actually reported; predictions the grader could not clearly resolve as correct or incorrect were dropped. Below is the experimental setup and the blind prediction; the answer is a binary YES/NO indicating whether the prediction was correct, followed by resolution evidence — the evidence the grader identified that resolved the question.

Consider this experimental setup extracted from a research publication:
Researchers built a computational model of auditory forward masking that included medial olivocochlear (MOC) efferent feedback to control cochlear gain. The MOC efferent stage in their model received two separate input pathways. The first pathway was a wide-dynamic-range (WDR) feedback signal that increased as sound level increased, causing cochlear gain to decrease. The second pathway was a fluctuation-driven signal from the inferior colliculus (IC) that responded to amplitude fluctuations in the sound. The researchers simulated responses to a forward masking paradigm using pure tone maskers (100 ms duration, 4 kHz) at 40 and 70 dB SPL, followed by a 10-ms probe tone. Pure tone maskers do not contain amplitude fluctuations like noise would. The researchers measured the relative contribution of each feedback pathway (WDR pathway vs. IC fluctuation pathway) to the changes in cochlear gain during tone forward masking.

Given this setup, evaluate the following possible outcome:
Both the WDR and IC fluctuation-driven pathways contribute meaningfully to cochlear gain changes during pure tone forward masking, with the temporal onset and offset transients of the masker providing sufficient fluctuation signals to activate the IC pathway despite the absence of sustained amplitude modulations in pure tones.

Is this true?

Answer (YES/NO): NO